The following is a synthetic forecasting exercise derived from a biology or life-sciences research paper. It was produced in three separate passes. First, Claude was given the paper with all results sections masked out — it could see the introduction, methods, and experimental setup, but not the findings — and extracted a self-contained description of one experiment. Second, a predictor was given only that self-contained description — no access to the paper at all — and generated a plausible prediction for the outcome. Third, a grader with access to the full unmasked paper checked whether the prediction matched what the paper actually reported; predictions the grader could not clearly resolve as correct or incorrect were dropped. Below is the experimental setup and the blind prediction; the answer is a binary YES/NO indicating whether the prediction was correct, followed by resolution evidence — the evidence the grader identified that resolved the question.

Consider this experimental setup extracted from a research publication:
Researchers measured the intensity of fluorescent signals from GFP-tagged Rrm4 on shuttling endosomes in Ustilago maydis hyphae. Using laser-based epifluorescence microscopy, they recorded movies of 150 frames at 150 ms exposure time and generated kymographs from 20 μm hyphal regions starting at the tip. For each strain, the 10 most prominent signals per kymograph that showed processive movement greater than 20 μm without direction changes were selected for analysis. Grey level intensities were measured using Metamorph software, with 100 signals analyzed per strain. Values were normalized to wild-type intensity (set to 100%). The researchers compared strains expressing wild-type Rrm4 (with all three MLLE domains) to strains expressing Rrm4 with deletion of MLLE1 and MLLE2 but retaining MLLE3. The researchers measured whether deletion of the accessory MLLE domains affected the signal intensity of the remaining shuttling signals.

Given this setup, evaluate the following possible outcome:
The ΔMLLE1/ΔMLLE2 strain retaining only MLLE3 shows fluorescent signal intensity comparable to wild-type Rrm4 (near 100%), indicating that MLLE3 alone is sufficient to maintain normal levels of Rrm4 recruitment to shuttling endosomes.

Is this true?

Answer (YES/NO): YES